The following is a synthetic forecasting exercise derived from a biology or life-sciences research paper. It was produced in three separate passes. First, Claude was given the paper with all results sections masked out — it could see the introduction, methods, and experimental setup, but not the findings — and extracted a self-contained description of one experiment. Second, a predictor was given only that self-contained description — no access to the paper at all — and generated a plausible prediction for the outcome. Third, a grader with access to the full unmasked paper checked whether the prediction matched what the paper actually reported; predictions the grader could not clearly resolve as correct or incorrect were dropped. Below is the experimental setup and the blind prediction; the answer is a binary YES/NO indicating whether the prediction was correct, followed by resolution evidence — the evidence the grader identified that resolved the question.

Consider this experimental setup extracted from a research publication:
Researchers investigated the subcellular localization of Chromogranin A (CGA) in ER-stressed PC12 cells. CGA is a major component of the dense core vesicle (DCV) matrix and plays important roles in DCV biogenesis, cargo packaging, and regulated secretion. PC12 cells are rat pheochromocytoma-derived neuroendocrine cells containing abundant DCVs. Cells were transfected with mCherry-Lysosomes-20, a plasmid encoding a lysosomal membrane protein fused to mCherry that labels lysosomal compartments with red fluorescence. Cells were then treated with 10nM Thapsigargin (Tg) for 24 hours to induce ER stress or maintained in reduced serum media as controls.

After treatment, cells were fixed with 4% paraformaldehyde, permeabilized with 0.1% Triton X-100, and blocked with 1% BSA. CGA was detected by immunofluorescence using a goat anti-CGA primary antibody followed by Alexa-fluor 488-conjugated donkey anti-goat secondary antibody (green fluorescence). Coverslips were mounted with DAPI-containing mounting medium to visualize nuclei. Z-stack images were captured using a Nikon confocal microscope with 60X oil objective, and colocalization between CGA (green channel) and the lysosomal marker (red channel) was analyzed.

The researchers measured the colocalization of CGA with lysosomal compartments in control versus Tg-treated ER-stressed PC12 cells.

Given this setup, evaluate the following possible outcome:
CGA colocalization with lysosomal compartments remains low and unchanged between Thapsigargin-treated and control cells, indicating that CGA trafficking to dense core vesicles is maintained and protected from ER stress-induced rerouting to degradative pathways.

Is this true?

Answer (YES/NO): NO